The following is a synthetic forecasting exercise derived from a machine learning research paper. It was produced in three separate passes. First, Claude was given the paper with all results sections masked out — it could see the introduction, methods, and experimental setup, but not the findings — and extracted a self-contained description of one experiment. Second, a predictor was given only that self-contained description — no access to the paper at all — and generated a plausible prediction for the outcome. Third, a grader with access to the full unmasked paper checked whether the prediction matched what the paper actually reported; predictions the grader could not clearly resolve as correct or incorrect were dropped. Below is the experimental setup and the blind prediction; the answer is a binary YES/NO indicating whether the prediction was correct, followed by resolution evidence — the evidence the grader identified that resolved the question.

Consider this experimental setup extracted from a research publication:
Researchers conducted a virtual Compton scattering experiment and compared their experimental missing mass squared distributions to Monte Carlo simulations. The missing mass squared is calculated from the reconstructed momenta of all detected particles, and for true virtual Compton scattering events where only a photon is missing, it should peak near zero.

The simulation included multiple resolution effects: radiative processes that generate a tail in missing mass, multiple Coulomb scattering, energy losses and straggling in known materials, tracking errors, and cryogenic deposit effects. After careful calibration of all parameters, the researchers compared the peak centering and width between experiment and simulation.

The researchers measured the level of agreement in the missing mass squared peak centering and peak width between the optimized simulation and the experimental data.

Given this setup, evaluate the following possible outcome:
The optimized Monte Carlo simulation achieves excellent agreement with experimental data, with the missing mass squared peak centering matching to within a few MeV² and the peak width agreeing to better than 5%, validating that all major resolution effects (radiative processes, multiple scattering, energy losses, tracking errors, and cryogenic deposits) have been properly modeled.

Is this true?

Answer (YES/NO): NO